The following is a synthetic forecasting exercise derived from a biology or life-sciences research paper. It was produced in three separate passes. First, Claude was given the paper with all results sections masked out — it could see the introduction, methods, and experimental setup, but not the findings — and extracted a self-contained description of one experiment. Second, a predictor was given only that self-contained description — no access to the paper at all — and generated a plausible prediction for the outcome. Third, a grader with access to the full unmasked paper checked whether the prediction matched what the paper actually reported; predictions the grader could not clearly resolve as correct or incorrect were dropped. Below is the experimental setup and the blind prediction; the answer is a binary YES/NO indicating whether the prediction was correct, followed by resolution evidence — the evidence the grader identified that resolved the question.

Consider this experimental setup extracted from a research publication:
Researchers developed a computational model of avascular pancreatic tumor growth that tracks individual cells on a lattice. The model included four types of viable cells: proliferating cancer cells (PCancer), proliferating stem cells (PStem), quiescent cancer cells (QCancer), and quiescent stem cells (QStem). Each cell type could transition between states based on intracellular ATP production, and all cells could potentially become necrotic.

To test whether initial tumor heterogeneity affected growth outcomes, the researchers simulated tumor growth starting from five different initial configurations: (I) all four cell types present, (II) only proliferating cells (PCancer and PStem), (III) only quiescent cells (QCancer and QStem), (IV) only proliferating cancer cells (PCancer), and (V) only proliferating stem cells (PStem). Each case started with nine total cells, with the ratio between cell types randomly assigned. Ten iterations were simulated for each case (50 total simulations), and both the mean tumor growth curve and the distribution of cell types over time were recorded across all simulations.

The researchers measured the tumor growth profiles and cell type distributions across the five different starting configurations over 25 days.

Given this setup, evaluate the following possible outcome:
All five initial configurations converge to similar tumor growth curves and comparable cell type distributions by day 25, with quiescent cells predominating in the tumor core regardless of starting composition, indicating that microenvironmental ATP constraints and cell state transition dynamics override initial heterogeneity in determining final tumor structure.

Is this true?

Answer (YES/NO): NO